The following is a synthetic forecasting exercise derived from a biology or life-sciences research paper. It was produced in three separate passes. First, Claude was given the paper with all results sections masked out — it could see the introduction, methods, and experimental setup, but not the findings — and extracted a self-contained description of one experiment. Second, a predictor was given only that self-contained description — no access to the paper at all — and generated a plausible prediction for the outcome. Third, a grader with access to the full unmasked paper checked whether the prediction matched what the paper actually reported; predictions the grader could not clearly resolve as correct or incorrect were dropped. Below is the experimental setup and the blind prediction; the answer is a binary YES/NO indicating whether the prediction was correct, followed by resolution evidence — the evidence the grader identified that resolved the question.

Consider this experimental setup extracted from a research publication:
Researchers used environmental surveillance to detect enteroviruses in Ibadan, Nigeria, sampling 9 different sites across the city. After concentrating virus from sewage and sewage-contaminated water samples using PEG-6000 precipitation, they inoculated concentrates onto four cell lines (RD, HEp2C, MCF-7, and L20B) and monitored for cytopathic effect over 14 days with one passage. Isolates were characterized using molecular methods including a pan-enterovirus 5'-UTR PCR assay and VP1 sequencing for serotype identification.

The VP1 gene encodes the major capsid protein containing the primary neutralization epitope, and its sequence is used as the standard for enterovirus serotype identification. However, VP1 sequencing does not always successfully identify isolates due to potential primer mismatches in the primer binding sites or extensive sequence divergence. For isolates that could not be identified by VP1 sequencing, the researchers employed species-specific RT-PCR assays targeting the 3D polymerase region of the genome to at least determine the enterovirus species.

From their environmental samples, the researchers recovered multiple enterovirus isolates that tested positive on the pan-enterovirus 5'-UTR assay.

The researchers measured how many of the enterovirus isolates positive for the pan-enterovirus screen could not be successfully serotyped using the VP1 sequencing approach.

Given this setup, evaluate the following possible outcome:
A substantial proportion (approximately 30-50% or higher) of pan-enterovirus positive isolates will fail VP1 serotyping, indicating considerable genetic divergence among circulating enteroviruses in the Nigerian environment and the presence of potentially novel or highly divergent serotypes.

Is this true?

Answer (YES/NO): YES